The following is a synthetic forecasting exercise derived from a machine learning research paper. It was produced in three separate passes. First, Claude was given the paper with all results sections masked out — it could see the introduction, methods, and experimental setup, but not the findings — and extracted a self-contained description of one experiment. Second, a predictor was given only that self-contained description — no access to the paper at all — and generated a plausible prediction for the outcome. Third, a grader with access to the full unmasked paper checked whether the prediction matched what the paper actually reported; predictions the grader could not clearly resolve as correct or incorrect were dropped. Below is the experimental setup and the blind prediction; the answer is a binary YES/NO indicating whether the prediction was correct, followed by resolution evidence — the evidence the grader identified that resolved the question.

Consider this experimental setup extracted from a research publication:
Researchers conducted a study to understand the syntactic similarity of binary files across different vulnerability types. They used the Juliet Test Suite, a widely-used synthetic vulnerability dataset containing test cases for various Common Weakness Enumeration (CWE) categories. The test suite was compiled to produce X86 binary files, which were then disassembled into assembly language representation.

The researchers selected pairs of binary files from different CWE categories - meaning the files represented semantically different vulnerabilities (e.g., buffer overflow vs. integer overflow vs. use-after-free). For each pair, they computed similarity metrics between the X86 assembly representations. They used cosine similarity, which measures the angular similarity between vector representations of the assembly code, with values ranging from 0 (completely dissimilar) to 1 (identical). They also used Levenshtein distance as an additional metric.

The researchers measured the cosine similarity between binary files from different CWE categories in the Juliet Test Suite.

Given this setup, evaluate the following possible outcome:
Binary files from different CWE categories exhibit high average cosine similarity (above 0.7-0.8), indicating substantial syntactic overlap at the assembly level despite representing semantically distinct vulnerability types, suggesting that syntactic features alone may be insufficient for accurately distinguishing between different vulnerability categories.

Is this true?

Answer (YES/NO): YES